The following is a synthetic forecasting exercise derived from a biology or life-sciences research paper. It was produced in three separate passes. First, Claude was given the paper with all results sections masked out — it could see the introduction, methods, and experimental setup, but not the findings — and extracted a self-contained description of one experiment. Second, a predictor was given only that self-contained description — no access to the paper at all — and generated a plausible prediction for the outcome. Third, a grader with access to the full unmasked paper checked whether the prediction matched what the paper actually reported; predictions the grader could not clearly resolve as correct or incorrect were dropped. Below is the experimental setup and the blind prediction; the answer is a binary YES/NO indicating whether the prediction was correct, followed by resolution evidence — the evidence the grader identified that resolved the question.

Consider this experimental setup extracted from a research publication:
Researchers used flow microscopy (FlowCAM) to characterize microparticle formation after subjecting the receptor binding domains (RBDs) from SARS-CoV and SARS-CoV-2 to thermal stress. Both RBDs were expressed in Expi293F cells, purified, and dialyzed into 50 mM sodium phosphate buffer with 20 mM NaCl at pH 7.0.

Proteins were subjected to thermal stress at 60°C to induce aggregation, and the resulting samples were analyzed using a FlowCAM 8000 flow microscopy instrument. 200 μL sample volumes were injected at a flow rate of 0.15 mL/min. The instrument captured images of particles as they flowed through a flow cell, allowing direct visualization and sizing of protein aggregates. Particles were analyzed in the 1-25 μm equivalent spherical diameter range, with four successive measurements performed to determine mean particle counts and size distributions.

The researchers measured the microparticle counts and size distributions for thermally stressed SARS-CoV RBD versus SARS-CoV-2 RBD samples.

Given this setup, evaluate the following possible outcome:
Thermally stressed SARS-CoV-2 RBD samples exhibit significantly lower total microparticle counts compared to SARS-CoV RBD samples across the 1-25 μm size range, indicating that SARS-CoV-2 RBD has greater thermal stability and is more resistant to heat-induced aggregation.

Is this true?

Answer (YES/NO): NO